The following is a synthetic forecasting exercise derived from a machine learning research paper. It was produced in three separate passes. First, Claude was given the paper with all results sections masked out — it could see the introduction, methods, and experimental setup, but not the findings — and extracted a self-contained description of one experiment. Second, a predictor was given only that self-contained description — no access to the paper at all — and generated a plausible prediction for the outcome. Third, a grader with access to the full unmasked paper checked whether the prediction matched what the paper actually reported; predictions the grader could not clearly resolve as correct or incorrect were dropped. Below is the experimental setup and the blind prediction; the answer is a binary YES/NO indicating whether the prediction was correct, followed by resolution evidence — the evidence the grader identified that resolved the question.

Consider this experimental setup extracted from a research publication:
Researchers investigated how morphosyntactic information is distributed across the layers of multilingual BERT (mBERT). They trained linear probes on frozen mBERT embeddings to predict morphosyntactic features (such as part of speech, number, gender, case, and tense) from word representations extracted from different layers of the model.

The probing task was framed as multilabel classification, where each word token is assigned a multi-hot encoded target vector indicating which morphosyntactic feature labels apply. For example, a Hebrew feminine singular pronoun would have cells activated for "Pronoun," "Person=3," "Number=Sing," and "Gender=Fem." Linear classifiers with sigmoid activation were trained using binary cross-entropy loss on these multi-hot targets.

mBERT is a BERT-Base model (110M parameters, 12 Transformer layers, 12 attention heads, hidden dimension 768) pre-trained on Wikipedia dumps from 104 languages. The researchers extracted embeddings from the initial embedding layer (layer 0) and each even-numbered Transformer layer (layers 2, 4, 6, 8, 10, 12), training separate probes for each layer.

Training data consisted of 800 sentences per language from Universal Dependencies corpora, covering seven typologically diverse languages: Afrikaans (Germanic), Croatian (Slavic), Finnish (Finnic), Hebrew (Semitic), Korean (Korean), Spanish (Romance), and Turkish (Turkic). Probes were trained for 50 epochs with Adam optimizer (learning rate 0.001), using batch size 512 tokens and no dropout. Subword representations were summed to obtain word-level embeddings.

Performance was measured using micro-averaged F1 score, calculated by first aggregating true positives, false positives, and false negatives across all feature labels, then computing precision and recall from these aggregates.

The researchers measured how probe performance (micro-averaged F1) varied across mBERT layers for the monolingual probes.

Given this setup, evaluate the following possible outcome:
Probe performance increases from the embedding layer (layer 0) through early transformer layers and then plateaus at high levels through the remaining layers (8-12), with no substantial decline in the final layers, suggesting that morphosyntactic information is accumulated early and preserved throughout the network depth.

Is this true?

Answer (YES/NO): NO